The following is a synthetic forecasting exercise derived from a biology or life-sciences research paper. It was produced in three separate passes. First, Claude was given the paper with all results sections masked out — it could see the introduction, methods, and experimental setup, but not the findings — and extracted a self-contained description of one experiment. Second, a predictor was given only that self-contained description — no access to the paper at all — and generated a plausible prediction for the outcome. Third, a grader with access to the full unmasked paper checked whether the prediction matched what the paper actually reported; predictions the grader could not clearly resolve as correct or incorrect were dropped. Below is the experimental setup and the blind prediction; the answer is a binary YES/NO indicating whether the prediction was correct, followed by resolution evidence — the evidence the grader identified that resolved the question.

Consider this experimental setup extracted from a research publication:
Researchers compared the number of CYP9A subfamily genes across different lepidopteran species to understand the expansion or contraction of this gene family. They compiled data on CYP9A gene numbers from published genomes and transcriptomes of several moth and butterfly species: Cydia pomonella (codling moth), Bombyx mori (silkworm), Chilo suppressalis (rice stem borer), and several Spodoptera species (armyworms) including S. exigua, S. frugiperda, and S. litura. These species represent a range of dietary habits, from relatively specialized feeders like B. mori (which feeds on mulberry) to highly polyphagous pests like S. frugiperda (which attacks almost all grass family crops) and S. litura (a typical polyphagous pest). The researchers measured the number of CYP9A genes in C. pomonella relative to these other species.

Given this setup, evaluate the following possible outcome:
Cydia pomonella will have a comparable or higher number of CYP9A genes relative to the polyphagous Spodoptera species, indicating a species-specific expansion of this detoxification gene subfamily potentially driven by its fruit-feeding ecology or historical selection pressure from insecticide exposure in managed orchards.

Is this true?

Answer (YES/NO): NO